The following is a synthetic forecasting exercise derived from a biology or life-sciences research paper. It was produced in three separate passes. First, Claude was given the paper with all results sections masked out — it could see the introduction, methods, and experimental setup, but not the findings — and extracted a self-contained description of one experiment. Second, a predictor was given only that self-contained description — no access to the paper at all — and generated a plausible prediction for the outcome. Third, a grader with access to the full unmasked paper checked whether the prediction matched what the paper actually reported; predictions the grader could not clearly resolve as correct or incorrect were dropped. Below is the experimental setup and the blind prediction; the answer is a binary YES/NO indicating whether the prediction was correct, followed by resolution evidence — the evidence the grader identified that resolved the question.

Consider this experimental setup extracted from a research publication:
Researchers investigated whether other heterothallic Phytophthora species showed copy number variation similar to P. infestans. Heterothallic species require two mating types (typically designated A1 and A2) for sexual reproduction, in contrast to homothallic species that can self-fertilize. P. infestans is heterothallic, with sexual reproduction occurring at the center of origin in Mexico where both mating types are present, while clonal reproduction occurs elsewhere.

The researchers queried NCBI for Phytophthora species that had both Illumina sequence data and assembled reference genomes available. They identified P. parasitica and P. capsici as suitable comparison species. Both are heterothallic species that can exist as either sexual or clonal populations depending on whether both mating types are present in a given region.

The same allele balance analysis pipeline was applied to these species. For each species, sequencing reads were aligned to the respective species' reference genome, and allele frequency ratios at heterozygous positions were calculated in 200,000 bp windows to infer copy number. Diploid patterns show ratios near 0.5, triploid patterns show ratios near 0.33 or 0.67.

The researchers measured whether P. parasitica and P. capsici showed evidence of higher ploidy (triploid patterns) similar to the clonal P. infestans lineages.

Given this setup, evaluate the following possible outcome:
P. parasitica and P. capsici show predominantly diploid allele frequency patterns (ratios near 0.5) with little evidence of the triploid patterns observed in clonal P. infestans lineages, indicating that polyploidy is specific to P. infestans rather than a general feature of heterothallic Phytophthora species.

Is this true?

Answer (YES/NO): NO